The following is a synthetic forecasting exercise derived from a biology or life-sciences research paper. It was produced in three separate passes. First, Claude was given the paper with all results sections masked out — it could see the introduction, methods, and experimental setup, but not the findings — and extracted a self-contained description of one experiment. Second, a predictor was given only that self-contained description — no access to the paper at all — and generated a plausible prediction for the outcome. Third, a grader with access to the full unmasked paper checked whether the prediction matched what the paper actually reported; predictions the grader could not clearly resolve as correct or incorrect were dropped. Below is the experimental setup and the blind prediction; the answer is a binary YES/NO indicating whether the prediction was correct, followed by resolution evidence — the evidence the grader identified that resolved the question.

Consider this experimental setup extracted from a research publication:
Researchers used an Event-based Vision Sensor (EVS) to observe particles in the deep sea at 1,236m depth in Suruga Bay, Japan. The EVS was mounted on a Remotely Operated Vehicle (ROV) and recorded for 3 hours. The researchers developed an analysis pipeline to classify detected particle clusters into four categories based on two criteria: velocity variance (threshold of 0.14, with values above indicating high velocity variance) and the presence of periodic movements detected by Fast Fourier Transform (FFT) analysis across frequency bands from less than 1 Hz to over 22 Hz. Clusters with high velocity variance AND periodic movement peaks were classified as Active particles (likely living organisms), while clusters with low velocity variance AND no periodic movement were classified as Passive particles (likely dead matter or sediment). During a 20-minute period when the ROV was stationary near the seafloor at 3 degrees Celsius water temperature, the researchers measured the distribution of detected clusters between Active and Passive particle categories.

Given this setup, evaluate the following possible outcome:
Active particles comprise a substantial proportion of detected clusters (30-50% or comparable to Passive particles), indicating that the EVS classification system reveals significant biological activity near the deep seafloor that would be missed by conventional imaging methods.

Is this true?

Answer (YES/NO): NO